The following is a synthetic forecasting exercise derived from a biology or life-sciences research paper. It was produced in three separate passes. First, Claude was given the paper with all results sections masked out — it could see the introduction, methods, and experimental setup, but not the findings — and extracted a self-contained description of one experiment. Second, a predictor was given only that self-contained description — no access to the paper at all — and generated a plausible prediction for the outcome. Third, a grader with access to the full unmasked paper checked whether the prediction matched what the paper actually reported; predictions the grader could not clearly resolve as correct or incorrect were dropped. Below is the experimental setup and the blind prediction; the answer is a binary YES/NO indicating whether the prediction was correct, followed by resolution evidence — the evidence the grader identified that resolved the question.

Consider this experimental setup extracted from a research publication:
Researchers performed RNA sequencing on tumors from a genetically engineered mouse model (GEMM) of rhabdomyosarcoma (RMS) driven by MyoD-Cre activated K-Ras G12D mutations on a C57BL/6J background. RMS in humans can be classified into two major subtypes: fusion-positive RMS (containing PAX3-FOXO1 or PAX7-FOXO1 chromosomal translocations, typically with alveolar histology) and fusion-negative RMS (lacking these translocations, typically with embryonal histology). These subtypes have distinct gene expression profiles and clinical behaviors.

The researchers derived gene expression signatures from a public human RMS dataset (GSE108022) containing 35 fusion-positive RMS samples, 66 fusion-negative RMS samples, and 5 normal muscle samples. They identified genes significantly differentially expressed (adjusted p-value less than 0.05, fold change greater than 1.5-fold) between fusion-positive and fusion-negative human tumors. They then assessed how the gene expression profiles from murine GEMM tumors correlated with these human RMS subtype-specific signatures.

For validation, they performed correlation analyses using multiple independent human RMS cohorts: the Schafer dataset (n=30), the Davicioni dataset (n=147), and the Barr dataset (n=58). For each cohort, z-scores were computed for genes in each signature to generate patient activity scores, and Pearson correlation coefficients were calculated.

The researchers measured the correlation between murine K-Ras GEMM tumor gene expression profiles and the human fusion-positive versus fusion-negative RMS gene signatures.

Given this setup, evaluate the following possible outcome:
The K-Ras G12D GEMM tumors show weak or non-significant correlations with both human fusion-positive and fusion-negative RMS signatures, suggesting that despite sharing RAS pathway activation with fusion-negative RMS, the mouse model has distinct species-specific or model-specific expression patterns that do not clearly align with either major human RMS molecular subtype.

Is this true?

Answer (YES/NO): NO